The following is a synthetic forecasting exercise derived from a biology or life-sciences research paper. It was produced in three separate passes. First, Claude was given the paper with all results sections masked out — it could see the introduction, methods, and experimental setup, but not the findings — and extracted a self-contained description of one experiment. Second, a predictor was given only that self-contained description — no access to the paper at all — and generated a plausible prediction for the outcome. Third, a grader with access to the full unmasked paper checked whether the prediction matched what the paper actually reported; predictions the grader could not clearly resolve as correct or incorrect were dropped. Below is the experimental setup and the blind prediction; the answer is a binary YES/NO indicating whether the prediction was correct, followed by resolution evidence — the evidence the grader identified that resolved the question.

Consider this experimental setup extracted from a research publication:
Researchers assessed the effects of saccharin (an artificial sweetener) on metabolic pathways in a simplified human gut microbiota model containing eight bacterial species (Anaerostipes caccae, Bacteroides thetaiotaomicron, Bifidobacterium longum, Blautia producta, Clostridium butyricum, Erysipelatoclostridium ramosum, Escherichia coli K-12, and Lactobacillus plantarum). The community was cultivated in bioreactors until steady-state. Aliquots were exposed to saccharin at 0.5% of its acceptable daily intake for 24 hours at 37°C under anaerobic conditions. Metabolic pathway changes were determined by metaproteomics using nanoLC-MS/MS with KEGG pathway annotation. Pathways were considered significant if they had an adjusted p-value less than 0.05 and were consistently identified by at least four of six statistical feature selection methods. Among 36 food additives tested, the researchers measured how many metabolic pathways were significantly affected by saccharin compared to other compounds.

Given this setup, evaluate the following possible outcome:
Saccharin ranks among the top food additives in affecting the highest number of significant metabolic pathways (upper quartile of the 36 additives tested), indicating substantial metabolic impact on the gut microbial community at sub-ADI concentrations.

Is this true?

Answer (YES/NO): YES